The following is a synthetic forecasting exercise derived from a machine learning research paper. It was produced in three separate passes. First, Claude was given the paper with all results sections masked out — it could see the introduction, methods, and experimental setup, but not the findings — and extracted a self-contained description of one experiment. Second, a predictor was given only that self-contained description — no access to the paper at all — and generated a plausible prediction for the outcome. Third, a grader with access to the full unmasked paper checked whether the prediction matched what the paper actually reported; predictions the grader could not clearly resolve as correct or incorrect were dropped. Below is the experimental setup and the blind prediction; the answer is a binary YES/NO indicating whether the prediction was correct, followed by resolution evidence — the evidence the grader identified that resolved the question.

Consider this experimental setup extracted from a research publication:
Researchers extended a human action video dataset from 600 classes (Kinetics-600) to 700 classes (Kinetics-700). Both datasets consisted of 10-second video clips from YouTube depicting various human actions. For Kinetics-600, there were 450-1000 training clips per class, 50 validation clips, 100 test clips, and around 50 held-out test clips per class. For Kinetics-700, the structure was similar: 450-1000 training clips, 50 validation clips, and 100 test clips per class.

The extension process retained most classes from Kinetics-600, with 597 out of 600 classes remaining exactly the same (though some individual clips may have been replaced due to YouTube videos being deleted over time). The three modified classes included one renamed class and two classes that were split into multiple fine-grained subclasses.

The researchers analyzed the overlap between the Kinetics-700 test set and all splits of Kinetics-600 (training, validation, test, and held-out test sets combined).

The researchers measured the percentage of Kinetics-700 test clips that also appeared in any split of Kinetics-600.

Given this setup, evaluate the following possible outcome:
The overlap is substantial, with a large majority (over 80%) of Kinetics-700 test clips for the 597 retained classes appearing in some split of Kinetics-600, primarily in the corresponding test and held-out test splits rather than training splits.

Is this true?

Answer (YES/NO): NO